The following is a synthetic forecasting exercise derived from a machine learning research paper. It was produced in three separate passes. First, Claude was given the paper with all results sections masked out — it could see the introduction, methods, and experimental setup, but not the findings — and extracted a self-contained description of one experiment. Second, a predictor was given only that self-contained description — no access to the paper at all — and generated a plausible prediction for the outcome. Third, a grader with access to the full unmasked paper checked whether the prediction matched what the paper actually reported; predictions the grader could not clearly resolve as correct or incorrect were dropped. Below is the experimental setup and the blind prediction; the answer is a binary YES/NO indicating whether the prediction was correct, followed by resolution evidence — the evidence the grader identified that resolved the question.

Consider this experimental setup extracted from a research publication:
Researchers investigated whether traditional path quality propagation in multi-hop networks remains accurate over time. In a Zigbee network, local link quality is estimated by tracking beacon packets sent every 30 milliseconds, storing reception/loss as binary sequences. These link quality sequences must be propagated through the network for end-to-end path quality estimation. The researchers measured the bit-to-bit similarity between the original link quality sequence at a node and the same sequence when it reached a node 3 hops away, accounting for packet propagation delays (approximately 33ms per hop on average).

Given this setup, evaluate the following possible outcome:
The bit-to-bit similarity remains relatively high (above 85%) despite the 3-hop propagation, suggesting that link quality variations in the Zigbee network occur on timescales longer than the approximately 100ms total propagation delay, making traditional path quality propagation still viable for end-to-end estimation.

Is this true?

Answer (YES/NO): NO